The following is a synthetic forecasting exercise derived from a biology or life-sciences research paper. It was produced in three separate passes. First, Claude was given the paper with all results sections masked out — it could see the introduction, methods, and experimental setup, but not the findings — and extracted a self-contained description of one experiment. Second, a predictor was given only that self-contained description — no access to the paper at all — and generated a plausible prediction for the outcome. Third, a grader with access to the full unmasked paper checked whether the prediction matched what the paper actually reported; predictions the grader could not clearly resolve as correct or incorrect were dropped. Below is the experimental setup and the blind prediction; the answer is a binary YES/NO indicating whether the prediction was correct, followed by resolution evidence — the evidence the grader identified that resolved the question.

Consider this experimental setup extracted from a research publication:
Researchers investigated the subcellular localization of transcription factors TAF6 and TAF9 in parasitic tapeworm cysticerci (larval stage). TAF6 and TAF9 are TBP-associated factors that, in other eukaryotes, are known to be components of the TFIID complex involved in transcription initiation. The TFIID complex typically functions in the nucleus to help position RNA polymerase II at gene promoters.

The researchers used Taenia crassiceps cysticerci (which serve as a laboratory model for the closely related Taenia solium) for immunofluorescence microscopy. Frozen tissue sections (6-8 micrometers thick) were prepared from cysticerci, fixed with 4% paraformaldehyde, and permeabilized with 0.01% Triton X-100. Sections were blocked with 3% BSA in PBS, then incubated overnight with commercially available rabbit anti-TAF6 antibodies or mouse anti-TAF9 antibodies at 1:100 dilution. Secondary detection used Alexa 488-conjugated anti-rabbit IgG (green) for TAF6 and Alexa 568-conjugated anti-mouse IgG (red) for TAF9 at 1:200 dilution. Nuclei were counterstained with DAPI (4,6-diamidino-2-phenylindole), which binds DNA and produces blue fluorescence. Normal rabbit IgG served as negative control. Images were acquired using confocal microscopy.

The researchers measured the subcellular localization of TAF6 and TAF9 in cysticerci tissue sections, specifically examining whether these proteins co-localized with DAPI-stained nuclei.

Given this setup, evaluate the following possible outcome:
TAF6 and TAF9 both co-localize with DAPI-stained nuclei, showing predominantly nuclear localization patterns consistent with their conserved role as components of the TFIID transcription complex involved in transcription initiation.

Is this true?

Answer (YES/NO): YES